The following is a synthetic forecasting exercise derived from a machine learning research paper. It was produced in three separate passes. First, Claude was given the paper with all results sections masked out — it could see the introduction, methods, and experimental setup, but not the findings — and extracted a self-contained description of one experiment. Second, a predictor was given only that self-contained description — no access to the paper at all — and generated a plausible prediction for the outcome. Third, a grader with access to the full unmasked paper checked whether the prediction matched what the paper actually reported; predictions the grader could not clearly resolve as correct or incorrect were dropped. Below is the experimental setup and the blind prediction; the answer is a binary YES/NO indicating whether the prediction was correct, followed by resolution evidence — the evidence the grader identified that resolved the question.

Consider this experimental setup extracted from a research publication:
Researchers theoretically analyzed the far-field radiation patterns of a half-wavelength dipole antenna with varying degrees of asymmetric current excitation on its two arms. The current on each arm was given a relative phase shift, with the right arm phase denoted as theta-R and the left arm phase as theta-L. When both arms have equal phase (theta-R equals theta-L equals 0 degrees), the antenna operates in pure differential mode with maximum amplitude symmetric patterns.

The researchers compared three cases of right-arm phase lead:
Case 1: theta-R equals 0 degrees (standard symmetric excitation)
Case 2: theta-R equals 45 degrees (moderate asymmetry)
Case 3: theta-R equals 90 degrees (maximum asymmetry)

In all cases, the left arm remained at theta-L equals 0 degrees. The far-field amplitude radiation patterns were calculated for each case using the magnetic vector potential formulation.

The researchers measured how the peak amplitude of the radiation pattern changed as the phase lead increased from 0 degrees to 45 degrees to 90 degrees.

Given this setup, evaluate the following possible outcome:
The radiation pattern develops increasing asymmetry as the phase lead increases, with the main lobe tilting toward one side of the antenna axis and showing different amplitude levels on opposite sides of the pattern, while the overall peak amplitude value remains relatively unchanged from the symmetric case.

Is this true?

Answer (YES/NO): NO